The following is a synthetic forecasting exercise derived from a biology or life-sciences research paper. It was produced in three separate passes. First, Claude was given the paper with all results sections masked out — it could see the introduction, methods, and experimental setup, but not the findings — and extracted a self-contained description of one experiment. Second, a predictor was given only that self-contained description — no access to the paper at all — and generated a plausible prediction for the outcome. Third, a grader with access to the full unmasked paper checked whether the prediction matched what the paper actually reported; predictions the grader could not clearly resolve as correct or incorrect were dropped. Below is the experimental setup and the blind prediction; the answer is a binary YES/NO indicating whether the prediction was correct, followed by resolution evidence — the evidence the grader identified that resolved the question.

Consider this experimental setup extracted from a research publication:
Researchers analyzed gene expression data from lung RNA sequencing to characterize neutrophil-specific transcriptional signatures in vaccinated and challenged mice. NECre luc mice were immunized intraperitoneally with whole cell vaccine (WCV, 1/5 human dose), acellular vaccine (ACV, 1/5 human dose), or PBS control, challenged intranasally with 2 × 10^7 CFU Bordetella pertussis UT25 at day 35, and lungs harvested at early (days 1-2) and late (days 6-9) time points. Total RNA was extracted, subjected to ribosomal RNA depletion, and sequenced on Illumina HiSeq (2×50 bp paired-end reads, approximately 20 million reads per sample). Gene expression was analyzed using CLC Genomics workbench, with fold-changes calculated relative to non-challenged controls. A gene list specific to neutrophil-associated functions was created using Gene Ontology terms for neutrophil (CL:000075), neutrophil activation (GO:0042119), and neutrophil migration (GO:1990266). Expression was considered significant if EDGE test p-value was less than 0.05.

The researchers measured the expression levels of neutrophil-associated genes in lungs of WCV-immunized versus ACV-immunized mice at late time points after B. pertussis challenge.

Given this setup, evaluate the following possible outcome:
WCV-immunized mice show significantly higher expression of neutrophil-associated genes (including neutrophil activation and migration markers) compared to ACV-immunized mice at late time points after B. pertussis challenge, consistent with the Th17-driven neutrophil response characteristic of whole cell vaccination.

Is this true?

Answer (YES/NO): YES